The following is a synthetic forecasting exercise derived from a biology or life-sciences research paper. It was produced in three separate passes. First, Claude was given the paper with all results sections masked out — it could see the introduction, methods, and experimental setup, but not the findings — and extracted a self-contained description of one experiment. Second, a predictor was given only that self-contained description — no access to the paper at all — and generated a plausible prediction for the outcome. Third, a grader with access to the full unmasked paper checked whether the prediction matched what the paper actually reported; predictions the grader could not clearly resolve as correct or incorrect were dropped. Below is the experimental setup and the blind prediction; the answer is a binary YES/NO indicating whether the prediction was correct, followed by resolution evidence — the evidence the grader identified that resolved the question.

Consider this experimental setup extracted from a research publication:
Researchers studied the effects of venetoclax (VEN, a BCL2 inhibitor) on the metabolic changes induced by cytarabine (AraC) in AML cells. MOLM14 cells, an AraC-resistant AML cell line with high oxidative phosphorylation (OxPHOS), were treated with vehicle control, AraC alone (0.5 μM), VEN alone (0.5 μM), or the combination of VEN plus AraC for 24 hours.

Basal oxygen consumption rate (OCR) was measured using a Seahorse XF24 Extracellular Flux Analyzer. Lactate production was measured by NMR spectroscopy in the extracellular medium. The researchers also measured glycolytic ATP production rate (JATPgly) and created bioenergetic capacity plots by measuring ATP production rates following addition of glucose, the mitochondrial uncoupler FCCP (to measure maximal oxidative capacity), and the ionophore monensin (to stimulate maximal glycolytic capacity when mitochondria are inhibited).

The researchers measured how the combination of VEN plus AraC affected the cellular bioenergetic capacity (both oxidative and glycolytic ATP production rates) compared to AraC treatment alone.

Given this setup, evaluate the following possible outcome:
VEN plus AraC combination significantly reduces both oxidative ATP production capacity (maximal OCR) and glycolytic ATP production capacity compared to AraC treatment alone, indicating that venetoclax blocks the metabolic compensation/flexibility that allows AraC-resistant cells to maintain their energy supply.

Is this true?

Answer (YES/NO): YES